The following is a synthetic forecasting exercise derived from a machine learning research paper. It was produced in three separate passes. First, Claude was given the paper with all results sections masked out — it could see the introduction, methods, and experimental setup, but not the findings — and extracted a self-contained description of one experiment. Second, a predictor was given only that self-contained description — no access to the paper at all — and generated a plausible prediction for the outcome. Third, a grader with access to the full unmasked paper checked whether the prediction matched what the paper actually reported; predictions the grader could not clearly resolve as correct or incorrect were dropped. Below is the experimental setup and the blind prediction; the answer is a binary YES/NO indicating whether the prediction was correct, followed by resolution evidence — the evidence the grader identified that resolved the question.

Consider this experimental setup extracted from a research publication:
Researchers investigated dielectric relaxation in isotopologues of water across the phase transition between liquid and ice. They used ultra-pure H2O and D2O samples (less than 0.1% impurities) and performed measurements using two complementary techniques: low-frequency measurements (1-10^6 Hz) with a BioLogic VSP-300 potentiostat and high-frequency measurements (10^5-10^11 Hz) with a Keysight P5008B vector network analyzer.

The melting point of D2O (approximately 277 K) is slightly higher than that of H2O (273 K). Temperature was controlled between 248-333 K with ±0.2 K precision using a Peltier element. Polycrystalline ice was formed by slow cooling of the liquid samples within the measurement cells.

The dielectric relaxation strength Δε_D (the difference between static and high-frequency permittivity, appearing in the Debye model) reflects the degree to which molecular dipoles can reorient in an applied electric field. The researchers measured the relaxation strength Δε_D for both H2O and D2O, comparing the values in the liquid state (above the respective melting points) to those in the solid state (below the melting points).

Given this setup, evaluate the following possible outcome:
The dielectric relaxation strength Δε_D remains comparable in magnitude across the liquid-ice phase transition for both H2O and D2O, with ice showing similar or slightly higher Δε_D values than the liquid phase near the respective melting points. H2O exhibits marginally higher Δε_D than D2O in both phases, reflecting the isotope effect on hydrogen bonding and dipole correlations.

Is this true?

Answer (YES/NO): NO